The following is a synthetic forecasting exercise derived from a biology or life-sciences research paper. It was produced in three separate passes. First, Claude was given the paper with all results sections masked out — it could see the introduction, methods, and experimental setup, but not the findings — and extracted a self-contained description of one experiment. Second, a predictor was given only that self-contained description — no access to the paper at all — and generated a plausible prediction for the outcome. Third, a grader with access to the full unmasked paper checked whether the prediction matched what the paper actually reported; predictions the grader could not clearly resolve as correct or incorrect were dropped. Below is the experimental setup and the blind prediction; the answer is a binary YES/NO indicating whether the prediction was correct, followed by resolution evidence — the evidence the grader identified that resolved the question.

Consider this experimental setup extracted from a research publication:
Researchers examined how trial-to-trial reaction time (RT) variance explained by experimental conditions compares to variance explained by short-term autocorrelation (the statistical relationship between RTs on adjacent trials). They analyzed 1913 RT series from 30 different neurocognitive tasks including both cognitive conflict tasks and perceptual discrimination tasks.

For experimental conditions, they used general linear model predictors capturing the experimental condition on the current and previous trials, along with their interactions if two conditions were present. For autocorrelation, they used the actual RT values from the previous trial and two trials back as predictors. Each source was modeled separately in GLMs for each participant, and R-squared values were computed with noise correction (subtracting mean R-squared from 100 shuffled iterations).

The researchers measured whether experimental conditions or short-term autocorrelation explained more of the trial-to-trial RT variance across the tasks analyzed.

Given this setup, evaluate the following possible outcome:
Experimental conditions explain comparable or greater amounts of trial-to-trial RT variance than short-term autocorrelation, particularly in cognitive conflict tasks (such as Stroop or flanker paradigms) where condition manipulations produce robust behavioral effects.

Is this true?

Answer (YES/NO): NO